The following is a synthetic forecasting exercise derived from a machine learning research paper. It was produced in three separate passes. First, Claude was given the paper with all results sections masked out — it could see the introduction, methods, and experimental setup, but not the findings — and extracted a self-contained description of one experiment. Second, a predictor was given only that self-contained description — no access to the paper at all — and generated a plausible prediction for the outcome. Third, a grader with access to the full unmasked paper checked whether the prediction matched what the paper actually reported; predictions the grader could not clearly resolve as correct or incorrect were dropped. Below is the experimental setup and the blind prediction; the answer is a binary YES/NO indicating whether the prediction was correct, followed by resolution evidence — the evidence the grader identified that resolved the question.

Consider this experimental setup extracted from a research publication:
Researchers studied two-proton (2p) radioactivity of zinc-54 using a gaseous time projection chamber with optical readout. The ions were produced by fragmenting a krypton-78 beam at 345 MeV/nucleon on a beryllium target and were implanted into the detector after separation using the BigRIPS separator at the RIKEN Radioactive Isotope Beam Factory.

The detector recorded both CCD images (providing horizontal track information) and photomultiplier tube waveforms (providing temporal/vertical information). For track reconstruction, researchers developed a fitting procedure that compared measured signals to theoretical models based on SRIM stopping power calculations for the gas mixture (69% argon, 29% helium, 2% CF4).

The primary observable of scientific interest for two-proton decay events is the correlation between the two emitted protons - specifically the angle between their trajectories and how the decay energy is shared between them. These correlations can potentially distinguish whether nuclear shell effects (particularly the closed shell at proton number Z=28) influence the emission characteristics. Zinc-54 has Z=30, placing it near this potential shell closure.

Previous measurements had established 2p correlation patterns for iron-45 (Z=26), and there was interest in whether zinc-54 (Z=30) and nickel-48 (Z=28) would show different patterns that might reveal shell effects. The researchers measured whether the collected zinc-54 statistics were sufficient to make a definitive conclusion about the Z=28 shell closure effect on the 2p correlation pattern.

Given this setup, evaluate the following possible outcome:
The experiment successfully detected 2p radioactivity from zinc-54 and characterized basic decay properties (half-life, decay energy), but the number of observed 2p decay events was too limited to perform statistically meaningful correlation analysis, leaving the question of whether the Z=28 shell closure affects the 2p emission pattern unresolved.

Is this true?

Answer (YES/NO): YES